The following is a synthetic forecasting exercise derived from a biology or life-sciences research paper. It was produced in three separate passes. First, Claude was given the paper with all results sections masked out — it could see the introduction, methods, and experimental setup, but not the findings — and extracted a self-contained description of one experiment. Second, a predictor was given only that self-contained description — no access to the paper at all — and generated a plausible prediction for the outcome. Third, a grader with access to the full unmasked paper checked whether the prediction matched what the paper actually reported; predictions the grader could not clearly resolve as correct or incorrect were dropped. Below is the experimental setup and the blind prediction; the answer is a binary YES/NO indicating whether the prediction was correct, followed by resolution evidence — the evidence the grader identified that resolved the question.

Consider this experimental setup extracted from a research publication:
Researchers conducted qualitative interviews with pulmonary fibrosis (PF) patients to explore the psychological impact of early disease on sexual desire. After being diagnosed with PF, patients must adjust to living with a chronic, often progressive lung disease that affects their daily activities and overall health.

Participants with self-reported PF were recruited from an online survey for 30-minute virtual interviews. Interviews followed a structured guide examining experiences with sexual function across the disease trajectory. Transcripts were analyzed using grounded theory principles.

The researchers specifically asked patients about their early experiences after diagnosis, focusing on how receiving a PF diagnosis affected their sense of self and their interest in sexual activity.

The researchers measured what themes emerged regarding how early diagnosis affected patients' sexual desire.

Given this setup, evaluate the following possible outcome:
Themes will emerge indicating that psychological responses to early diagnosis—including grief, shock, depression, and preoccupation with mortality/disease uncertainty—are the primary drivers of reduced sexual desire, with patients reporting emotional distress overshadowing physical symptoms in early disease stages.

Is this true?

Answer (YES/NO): NO